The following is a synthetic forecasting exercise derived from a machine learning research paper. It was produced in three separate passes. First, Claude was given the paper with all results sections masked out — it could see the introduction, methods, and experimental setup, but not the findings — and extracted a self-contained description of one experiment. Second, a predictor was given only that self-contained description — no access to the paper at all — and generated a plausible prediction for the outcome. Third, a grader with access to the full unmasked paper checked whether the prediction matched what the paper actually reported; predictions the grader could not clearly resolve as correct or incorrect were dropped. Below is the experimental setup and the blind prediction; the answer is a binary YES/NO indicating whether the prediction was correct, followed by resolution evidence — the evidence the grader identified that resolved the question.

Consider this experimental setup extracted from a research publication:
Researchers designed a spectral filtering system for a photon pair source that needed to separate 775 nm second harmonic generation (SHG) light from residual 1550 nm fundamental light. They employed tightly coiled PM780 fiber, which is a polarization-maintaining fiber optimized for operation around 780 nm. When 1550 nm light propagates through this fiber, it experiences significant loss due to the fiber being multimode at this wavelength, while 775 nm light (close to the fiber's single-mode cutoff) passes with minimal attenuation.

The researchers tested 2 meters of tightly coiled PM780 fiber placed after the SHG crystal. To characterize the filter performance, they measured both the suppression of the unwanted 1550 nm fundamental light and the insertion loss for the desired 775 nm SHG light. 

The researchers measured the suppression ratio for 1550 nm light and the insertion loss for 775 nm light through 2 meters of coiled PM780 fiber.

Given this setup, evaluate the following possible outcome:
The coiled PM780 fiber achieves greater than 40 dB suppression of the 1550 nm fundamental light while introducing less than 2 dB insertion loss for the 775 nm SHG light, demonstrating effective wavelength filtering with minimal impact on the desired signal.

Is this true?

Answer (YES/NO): YES